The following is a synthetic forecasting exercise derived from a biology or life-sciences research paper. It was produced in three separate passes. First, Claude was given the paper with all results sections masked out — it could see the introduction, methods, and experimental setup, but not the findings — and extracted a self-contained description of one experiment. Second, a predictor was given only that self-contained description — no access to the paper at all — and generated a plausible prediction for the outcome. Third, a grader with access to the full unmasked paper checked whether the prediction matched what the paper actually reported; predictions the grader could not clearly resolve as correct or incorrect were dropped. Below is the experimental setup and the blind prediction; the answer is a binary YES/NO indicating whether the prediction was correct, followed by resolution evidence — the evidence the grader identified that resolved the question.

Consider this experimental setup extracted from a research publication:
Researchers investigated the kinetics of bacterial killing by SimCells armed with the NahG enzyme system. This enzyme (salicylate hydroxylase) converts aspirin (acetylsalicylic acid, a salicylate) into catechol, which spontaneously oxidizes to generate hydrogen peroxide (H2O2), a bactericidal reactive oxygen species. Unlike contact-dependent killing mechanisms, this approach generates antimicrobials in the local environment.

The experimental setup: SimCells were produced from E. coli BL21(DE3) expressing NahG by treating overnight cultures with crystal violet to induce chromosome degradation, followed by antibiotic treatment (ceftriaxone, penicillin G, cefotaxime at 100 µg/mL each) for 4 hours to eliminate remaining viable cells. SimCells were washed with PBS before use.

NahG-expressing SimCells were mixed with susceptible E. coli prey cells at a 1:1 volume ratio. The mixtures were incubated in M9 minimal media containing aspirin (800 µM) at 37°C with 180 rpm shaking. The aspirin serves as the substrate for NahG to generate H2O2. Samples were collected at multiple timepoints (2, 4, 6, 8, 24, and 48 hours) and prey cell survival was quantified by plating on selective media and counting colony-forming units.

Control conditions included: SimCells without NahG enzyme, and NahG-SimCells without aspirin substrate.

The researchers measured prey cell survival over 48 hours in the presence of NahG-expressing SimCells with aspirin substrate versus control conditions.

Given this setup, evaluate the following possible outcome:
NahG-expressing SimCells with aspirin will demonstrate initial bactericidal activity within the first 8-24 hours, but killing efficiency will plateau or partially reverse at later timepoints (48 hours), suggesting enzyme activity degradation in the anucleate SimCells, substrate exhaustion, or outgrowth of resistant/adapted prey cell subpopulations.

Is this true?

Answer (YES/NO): NO